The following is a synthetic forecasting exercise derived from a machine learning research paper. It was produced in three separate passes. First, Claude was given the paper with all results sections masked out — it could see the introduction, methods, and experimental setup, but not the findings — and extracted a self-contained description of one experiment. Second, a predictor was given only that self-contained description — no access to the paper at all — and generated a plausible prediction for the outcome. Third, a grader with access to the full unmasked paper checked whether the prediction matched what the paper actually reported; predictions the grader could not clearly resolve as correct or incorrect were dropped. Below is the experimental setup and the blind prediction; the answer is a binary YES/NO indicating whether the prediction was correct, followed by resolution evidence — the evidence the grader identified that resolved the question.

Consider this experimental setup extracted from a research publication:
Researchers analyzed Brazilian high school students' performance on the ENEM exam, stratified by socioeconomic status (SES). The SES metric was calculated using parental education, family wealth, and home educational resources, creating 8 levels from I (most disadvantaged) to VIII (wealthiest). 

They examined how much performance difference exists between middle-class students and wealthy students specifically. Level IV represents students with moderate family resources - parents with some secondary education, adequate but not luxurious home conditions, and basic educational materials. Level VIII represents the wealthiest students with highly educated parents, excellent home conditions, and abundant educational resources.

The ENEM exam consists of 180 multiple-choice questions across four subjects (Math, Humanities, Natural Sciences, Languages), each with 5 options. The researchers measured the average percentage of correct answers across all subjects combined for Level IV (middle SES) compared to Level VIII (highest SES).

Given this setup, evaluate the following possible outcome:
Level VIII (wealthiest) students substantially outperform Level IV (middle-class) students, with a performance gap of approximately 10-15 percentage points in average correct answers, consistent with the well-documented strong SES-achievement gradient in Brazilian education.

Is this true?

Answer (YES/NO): NO